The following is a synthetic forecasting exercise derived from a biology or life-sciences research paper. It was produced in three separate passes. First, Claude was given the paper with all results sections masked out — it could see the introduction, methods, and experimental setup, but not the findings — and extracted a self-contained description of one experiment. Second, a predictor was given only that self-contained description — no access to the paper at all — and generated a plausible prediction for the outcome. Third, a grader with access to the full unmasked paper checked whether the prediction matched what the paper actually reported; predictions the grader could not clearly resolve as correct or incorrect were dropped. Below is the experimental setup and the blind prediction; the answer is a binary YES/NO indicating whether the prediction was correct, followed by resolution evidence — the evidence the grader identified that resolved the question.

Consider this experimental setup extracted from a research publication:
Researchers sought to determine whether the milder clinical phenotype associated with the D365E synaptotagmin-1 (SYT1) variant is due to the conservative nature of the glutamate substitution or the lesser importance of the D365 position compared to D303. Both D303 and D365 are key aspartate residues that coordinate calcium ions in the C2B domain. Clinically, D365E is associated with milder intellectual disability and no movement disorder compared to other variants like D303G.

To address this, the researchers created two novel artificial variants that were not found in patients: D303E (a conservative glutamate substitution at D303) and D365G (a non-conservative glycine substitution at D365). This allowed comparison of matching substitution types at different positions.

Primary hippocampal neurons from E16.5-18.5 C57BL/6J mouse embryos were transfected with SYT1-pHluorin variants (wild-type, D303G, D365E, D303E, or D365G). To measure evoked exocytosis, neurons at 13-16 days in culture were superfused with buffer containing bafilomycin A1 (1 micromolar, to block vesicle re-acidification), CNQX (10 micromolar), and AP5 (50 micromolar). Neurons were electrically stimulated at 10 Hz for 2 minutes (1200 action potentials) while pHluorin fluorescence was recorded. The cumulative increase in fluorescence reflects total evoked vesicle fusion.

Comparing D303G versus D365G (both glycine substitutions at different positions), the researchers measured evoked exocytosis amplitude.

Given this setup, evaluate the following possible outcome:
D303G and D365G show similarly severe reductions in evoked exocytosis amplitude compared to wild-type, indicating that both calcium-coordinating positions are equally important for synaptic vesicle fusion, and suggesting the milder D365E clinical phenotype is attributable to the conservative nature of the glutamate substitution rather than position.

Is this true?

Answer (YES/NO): NO